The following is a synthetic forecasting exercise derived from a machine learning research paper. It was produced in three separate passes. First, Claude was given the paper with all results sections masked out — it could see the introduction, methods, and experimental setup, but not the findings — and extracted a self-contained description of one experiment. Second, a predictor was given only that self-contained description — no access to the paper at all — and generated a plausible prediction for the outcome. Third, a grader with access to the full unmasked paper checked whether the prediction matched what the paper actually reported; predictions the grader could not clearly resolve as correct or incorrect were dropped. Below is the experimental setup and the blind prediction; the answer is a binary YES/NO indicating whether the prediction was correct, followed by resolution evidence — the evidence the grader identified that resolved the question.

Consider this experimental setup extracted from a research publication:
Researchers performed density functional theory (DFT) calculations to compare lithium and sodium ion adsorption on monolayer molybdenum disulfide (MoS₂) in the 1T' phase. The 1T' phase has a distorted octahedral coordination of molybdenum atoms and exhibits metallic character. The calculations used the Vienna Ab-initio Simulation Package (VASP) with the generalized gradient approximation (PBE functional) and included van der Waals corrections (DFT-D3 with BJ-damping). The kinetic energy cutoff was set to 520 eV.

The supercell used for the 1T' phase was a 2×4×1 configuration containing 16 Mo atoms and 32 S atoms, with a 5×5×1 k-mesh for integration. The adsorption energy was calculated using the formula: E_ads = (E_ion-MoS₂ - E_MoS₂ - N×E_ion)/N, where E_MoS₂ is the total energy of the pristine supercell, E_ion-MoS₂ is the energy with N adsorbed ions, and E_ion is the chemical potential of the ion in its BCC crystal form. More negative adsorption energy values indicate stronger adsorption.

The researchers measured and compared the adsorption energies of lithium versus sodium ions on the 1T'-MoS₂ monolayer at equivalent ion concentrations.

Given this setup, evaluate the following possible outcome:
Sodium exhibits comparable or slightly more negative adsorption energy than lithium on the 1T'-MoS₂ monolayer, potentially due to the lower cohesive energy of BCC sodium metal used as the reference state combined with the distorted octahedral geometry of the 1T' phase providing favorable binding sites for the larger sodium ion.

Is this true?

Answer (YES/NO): NO